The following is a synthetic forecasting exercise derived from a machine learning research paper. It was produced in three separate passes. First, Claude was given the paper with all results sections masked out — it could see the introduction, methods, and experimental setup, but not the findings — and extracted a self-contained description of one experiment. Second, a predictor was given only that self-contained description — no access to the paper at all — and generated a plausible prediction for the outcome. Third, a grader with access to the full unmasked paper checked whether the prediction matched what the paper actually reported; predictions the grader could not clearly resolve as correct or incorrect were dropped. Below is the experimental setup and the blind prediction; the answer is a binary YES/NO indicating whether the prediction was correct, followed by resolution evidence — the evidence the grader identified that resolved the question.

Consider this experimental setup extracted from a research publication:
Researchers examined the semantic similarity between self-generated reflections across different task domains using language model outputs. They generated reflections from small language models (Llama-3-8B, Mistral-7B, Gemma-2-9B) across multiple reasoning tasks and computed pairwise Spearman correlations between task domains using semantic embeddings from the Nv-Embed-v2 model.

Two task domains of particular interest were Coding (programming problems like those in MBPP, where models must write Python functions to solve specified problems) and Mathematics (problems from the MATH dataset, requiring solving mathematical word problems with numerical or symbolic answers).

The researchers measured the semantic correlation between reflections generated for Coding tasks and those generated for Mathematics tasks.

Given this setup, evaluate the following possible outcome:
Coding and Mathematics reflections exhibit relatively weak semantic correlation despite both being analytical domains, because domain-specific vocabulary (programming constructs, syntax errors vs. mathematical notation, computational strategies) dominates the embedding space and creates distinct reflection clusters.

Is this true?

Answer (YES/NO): NO